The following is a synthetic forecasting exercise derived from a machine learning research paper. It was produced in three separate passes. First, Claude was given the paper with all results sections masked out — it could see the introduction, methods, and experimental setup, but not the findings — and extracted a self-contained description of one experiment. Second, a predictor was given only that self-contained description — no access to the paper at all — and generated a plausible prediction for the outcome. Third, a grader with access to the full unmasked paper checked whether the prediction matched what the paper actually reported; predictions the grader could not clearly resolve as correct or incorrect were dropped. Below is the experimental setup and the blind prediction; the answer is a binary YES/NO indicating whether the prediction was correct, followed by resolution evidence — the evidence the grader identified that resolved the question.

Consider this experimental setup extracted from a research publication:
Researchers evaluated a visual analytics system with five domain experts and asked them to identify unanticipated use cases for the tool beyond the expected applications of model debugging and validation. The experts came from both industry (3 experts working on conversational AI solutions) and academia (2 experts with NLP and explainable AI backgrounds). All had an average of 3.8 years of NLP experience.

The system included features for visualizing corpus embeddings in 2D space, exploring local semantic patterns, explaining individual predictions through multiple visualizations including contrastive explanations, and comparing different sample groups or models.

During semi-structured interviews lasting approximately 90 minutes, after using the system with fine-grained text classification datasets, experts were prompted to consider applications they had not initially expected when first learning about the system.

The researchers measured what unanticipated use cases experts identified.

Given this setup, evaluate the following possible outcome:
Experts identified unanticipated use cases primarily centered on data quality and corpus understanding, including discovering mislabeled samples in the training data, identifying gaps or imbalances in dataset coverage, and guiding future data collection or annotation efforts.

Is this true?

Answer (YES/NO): NO